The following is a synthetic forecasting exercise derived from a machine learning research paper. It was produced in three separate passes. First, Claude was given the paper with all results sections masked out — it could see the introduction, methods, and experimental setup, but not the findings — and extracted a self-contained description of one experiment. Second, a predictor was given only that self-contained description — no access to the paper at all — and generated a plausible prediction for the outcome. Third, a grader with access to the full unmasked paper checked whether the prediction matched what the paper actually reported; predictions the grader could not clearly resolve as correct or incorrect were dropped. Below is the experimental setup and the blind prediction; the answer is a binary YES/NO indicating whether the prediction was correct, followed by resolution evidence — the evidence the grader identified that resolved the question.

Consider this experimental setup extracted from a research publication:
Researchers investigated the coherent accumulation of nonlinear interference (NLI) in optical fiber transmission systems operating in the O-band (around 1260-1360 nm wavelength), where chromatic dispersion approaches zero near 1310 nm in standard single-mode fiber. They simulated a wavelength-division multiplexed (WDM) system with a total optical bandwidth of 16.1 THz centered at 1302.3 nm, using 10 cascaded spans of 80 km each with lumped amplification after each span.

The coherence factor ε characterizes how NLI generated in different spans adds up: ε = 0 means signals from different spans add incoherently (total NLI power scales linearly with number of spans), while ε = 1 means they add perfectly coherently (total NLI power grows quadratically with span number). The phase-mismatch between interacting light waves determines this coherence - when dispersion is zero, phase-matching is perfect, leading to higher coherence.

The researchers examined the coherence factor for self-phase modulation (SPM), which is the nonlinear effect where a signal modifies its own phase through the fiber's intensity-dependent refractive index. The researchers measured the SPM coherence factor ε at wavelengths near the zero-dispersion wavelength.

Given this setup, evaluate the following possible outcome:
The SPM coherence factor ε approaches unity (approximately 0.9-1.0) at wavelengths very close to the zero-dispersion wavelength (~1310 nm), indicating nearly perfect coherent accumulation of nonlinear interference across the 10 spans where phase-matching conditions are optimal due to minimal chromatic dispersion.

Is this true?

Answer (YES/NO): YES